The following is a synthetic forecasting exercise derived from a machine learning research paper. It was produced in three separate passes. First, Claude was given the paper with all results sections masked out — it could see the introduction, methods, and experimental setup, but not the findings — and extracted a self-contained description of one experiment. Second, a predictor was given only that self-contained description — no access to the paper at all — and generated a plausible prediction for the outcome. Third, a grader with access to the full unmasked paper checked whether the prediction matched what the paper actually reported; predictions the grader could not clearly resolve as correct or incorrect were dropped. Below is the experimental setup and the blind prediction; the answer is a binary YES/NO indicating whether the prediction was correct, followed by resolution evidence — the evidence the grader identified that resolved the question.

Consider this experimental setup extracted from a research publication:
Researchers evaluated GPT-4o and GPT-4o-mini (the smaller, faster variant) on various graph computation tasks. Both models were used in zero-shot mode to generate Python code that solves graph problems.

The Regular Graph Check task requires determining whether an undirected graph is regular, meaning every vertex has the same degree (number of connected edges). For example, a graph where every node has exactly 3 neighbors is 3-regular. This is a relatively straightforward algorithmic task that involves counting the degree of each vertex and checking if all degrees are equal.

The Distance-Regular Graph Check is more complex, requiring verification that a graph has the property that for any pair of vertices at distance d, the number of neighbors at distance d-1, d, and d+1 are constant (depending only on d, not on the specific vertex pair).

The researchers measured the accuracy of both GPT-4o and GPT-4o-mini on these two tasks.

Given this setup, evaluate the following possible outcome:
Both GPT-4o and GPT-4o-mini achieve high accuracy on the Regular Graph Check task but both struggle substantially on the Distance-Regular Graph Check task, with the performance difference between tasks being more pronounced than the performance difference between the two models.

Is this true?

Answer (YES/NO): NO